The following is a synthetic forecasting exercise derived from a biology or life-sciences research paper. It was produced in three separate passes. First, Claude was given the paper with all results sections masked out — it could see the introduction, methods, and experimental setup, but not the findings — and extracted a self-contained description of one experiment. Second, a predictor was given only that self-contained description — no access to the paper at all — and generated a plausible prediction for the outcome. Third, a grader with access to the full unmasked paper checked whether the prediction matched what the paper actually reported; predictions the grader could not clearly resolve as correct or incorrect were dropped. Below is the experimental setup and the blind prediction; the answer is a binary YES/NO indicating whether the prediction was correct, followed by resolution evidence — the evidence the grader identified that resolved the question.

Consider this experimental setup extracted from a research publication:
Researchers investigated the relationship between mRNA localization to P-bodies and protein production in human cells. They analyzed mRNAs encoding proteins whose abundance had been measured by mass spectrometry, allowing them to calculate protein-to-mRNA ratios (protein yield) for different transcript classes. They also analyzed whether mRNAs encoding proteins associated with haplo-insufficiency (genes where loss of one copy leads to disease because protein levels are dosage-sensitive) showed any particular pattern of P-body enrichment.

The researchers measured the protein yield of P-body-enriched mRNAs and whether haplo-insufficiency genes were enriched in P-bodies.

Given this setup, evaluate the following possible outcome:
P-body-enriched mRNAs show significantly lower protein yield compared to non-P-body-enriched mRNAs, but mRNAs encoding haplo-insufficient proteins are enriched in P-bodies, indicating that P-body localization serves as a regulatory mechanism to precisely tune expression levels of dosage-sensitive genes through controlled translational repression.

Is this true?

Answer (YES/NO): YES